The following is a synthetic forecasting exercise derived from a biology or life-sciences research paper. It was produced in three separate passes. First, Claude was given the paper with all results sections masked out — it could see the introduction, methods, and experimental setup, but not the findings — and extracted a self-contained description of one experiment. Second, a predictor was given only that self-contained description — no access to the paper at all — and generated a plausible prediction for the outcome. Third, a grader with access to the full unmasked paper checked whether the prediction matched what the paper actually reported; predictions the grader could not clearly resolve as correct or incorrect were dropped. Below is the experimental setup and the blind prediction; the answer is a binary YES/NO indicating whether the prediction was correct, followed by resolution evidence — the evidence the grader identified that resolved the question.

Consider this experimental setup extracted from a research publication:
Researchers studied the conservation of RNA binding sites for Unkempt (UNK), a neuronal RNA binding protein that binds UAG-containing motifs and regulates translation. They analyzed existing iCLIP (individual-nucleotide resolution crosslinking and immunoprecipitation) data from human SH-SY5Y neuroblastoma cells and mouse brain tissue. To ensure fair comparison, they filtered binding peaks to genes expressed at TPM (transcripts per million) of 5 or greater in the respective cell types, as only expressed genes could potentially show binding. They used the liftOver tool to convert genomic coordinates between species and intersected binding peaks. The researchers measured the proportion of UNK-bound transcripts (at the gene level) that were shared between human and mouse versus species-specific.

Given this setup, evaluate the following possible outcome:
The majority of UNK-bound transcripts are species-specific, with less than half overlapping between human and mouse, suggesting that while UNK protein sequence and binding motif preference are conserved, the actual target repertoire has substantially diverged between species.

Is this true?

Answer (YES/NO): YES